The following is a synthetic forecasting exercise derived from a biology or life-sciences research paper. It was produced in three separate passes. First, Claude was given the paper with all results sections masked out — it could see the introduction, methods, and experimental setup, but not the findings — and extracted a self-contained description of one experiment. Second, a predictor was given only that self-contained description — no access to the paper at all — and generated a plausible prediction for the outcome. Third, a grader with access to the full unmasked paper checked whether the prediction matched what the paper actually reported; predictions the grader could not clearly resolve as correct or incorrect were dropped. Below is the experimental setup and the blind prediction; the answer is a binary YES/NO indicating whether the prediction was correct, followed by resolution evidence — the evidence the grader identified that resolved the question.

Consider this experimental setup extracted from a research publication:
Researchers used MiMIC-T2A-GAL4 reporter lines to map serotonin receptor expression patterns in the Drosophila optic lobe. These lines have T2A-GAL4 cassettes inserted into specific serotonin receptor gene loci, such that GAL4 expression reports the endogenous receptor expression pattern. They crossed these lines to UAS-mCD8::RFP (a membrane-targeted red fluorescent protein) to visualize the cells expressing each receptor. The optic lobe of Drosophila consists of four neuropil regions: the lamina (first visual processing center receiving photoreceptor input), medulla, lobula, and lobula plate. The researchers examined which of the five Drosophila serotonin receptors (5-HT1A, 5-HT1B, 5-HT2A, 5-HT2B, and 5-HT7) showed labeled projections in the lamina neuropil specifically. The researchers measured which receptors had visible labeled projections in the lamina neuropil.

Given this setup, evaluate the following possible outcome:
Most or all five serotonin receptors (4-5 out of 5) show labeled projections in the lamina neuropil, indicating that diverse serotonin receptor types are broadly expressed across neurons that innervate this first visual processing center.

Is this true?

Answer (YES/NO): YES